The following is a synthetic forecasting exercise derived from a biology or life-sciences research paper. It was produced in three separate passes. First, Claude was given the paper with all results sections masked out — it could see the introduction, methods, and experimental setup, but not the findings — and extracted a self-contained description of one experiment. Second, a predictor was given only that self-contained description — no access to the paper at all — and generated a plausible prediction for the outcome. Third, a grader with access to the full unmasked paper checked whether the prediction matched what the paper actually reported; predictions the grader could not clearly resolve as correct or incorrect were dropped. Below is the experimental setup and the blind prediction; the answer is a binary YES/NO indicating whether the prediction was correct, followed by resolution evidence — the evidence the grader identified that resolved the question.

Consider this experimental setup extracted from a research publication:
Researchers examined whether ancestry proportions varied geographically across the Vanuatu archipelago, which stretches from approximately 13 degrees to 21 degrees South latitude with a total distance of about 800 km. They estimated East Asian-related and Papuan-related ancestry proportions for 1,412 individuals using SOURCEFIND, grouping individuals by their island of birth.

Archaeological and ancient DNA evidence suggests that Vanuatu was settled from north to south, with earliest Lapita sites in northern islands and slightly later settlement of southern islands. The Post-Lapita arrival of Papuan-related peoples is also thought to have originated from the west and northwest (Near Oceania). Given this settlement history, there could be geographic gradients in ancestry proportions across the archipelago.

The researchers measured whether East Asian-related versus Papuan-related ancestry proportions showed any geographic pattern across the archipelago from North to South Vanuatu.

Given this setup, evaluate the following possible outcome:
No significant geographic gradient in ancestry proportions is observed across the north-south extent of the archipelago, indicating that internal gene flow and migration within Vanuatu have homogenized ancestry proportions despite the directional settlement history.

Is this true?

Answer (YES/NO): NO